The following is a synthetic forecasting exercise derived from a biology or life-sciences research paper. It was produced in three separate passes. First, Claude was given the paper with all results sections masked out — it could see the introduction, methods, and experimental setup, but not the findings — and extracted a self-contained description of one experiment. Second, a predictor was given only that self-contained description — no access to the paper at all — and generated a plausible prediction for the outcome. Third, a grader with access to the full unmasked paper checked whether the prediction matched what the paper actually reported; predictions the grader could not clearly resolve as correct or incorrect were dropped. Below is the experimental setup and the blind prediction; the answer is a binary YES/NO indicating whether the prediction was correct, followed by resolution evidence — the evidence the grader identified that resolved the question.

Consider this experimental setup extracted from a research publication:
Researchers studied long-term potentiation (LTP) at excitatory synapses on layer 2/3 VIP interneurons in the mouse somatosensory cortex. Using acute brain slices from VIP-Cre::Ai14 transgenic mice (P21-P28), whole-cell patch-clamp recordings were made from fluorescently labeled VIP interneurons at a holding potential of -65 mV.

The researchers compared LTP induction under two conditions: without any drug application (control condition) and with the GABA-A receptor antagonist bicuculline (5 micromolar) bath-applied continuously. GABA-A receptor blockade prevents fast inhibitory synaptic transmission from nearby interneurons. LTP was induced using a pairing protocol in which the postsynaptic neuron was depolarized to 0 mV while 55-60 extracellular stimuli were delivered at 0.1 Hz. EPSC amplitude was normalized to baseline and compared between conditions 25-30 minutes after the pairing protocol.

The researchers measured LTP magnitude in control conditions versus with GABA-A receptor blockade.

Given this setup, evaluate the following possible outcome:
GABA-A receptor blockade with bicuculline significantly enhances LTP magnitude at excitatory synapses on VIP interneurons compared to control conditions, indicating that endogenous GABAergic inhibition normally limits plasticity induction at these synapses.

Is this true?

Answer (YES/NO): YES